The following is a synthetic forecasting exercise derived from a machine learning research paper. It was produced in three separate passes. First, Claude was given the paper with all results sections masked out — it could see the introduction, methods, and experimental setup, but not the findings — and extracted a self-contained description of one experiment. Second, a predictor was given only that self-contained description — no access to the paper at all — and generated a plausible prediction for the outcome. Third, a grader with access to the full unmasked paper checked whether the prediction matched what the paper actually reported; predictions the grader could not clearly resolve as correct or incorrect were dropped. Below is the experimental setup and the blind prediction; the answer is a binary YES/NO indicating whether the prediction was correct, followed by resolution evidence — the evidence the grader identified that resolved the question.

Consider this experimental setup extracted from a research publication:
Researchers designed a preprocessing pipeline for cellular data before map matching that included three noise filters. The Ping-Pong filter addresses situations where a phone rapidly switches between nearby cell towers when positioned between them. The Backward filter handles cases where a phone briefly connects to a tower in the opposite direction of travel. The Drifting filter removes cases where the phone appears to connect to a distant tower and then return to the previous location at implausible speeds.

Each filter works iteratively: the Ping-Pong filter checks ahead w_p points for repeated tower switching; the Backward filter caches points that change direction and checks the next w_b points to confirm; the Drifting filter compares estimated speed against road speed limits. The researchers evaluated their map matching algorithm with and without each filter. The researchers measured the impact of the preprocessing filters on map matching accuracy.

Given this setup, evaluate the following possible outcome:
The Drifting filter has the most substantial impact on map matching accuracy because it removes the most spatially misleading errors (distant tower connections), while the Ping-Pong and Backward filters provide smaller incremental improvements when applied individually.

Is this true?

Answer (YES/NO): NO